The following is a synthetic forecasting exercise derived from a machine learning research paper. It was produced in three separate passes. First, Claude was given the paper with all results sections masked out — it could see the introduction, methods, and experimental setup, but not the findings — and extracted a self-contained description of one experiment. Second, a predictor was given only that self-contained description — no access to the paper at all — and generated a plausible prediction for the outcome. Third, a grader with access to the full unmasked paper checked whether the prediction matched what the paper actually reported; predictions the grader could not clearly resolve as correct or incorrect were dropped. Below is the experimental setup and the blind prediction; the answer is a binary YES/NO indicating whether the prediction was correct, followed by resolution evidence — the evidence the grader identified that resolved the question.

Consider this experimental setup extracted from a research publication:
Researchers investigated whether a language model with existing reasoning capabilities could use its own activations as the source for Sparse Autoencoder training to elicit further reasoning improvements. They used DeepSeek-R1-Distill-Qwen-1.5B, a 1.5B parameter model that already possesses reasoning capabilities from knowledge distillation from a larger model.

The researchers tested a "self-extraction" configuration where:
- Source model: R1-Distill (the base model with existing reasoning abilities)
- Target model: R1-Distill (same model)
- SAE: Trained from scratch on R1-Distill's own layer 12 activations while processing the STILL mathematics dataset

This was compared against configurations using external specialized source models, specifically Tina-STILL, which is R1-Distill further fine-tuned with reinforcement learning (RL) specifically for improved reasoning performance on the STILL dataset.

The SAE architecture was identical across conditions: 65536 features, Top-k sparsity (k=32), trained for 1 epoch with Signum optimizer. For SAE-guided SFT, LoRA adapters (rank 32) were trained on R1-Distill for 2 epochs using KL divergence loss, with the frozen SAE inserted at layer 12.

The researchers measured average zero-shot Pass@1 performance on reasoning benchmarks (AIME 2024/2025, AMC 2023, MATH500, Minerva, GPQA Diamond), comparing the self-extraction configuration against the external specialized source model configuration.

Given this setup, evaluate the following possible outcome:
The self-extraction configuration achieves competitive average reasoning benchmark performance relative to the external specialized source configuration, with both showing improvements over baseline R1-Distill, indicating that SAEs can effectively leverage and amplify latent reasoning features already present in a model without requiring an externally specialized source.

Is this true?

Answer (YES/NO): YES